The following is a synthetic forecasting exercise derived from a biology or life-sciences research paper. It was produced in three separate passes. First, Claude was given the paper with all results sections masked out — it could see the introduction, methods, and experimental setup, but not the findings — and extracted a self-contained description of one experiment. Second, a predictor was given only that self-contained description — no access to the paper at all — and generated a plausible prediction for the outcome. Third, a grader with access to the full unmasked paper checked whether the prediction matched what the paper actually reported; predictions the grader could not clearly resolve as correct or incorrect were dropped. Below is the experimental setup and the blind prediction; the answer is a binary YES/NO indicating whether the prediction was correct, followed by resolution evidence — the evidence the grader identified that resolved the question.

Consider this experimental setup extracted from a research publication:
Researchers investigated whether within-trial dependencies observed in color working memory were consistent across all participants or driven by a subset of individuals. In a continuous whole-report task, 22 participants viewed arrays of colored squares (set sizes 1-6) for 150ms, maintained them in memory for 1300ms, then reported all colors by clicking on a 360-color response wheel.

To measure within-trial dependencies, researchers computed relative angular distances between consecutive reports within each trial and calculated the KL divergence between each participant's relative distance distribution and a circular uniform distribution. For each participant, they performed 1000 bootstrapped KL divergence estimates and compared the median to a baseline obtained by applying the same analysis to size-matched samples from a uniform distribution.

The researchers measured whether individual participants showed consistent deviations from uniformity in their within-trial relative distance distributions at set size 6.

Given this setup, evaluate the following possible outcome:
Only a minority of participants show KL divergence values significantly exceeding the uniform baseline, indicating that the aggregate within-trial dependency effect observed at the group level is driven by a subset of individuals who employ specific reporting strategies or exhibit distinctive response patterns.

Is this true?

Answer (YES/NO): NO